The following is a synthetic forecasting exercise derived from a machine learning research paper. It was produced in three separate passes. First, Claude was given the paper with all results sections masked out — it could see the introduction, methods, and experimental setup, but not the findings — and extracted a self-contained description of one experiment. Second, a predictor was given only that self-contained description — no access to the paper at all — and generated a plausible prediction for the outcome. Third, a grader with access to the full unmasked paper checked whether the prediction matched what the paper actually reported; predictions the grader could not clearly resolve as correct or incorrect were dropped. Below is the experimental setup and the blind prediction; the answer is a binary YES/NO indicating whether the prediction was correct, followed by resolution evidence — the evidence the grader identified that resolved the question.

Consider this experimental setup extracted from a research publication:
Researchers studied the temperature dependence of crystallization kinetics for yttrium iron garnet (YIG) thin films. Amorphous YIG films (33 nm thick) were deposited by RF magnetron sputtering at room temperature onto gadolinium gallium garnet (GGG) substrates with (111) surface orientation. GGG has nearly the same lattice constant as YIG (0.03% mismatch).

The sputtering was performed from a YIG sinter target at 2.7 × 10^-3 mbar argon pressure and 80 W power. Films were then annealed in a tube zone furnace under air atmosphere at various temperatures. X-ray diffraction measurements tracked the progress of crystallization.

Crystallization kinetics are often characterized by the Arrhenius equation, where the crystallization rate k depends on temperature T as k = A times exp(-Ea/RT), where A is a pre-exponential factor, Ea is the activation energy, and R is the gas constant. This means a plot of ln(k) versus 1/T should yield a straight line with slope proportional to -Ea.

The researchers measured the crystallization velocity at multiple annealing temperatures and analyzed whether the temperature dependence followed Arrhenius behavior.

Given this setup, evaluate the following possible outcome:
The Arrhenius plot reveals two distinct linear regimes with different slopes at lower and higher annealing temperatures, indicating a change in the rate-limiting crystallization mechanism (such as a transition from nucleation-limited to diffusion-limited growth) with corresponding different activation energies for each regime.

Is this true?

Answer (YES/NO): NO